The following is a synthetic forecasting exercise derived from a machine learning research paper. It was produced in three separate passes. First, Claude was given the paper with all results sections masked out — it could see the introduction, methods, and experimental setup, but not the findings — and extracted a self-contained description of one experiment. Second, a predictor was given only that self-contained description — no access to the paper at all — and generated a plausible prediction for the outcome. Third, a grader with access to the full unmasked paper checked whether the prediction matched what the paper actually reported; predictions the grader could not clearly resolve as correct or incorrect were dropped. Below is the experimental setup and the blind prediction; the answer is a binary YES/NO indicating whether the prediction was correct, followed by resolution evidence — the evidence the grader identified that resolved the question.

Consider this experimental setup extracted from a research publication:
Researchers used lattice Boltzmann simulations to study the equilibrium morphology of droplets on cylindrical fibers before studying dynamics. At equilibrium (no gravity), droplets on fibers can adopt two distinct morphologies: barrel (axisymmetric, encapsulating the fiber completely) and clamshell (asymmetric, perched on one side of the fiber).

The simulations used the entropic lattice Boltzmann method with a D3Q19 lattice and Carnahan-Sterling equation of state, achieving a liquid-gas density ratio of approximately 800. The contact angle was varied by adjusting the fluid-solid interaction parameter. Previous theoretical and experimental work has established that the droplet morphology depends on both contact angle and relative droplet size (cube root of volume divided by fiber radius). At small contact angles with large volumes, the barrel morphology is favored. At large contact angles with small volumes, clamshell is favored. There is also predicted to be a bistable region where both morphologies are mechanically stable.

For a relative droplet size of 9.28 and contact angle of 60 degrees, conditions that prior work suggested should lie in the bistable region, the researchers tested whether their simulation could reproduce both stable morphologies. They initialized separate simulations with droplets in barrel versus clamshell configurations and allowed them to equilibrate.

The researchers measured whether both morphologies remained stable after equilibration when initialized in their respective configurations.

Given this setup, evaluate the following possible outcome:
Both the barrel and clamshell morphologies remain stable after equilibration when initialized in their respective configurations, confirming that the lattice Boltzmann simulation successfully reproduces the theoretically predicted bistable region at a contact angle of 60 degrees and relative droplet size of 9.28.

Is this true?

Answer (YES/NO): YES